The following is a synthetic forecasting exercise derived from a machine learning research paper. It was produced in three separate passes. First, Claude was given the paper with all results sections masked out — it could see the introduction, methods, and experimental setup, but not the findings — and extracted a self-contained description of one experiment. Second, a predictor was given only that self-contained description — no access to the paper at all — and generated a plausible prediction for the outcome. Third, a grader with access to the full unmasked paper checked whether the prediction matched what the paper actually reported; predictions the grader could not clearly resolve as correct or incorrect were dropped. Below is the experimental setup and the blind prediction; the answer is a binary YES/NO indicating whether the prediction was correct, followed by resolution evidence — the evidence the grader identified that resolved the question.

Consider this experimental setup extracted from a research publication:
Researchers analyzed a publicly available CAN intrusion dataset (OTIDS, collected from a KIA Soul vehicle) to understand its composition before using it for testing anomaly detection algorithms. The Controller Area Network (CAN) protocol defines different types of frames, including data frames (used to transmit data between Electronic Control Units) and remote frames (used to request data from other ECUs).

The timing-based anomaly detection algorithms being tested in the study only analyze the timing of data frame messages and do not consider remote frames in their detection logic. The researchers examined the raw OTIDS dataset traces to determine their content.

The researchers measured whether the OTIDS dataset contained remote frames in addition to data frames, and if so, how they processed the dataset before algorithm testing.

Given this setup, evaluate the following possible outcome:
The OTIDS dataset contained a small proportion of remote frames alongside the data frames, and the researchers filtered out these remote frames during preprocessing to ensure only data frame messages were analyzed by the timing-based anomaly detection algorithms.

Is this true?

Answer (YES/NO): NO